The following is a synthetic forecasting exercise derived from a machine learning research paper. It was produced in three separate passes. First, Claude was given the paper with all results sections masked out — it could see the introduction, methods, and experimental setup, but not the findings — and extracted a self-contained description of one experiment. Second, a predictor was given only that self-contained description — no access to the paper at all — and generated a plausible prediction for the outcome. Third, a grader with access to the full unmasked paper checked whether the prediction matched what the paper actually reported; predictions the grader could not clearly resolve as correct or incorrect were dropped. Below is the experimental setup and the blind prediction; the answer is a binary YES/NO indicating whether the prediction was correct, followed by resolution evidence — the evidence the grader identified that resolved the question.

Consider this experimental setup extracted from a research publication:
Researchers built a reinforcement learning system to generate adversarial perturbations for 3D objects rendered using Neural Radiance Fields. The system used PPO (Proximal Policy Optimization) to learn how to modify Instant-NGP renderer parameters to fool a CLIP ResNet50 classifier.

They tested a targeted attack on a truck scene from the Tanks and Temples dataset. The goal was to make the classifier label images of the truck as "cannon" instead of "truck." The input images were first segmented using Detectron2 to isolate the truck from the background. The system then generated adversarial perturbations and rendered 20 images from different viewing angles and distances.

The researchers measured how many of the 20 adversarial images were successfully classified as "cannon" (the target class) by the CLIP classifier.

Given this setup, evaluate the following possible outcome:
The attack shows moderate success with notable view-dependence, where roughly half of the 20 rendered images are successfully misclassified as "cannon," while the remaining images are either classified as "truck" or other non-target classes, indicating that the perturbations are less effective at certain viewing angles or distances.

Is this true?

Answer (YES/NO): NO